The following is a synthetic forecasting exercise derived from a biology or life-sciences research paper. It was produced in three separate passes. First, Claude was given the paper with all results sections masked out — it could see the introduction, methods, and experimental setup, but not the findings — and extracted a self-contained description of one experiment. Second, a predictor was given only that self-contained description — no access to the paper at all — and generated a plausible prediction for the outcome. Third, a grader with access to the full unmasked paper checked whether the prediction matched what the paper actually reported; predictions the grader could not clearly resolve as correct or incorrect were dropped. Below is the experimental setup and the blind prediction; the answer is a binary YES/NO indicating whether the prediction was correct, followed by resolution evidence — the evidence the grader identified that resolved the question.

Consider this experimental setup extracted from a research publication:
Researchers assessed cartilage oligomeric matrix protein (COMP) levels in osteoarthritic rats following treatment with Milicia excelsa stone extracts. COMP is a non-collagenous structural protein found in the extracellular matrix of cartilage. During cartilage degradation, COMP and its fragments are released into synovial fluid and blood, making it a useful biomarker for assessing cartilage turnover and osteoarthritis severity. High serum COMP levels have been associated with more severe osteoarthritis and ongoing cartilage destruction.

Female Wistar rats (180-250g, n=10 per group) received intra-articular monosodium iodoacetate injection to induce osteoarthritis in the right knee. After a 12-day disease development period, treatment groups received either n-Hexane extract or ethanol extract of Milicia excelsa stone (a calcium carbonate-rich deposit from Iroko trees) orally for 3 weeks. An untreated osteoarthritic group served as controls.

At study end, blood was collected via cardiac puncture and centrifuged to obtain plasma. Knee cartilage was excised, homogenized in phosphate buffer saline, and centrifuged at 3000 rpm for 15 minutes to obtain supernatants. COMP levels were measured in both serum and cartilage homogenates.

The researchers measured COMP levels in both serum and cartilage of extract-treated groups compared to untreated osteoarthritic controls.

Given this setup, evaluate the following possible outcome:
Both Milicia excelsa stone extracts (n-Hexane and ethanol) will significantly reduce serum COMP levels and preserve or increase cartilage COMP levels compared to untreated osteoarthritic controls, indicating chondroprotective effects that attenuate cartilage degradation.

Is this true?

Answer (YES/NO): NO